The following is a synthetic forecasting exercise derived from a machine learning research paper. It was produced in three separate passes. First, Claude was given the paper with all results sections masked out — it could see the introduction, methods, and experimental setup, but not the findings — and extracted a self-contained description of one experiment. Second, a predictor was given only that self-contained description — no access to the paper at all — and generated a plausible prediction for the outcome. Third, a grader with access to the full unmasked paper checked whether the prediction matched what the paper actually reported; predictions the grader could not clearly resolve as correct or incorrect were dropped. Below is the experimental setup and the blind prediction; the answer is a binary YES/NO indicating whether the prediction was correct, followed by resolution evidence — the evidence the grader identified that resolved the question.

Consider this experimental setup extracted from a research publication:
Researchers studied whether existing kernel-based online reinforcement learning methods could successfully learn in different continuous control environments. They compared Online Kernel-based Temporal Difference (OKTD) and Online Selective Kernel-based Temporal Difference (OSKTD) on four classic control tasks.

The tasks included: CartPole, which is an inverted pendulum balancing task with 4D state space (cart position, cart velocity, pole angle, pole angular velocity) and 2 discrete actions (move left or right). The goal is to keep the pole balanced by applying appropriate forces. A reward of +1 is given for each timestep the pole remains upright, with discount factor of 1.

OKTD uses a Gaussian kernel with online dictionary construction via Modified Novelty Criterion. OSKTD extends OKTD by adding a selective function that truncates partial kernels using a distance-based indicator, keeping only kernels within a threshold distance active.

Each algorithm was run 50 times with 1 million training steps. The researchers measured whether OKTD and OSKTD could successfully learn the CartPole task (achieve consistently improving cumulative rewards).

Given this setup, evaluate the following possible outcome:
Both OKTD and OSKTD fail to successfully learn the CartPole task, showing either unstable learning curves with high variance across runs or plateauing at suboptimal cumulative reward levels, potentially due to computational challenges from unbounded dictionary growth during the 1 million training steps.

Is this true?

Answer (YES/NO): YES